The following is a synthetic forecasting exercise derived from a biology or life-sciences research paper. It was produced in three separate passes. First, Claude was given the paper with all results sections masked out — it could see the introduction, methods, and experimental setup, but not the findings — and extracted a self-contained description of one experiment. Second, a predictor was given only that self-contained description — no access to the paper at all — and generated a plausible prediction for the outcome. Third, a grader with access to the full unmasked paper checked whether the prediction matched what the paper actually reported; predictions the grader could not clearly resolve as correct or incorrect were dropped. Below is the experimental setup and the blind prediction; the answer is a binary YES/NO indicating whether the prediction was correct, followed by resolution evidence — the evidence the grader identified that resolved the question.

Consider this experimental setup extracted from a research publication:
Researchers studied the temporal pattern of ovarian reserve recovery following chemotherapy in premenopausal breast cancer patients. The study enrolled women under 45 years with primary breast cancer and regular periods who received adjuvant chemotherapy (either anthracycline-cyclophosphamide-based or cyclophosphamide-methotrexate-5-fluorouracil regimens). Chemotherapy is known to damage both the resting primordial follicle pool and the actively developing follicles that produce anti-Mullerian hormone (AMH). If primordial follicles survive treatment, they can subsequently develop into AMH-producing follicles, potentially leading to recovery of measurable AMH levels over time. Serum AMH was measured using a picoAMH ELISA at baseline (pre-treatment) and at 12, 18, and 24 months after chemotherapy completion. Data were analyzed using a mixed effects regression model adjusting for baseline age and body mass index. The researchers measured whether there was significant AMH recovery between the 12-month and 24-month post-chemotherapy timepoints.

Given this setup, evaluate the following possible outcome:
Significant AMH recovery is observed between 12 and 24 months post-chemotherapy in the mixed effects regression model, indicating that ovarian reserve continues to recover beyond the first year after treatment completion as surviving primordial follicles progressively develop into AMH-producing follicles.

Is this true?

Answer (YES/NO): NO